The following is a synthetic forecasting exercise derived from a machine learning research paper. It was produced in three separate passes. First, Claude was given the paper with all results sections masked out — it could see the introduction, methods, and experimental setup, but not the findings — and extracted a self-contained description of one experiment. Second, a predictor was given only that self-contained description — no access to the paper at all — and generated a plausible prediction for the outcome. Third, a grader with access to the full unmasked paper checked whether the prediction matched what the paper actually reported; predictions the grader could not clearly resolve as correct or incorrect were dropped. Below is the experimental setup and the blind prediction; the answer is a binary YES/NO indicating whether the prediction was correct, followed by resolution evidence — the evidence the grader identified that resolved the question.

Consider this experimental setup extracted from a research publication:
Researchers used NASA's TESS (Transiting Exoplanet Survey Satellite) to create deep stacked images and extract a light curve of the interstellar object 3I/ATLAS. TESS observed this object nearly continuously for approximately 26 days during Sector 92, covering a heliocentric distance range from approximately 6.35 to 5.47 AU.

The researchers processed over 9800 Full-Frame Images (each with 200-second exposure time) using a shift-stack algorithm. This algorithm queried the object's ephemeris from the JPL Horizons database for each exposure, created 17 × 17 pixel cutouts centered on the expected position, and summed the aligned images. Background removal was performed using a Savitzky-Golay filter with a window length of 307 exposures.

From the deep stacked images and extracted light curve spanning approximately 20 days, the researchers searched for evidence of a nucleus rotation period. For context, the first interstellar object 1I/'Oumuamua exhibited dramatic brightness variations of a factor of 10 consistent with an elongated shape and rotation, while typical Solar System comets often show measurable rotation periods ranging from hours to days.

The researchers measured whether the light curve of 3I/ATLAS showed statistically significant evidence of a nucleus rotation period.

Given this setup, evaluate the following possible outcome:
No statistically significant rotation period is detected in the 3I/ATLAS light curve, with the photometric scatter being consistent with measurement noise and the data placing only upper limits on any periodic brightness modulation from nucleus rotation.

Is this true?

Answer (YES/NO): YES